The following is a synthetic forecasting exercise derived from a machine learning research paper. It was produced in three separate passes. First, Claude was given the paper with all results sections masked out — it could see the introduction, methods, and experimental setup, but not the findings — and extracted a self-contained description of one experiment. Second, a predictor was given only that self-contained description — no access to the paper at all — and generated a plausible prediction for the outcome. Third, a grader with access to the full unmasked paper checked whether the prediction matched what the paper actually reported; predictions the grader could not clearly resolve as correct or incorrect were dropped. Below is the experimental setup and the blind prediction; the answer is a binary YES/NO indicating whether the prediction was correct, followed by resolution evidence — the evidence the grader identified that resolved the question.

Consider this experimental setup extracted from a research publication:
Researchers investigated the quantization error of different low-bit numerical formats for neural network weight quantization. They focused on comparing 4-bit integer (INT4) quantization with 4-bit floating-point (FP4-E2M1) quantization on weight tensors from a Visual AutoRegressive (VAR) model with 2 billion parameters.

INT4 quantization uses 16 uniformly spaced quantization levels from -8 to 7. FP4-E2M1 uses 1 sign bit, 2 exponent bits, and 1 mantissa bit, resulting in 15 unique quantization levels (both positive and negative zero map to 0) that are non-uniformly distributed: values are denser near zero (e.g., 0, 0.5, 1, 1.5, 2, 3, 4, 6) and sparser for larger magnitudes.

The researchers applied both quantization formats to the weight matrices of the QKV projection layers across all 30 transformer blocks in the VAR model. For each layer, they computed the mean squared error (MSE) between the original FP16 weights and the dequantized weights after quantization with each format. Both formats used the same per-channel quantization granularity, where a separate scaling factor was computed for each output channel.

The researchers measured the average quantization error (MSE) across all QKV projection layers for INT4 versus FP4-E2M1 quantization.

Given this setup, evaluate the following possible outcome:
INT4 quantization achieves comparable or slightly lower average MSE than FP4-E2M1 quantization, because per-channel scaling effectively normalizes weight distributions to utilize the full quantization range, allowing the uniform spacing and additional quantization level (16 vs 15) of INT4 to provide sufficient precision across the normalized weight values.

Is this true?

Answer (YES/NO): NO